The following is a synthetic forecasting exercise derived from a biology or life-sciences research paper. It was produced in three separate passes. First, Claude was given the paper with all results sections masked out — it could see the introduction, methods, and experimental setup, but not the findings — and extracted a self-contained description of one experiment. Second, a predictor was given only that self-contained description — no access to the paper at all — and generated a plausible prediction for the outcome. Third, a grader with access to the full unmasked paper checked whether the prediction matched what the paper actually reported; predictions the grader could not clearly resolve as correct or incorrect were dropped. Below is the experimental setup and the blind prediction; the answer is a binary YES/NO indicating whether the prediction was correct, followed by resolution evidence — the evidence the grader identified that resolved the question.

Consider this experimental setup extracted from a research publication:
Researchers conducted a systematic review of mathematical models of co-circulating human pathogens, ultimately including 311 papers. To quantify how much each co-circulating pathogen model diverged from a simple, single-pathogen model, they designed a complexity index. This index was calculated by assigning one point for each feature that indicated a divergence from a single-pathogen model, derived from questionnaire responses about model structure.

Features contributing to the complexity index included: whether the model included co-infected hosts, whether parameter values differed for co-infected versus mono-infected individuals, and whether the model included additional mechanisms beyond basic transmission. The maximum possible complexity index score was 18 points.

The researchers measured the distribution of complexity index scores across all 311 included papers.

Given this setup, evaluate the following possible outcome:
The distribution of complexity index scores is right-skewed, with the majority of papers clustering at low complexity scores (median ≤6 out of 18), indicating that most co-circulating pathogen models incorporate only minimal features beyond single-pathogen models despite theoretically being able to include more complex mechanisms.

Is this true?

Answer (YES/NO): NO